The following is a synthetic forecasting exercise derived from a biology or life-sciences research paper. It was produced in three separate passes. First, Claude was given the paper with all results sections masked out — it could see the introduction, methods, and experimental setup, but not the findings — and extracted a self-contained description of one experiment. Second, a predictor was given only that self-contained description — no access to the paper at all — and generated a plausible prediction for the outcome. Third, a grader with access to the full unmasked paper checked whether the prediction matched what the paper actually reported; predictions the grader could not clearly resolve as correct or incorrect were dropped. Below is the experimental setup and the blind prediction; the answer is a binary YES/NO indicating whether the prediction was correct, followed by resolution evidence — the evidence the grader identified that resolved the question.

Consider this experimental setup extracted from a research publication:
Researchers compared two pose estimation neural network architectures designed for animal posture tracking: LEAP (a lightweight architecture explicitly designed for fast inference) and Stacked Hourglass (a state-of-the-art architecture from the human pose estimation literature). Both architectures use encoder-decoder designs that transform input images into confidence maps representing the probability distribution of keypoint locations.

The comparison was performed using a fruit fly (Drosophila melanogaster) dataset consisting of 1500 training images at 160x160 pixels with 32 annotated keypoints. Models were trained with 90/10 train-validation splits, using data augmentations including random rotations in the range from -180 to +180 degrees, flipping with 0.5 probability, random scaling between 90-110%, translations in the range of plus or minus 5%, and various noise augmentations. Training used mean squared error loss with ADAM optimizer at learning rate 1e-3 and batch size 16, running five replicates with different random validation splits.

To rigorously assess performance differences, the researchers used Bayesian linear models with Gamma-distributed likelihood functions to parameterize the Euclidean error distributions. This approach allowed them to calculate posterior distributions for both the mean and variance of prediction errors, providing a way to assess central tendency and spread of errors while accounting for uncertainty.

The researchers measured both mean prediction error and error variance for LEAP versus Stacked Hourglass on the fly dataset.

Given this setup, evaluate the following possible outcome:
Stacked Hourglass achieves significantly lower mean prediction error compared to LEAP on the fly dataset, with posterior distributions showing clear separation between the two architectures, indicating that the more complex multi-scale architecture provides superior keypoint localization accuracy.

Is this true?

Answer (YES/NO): NO